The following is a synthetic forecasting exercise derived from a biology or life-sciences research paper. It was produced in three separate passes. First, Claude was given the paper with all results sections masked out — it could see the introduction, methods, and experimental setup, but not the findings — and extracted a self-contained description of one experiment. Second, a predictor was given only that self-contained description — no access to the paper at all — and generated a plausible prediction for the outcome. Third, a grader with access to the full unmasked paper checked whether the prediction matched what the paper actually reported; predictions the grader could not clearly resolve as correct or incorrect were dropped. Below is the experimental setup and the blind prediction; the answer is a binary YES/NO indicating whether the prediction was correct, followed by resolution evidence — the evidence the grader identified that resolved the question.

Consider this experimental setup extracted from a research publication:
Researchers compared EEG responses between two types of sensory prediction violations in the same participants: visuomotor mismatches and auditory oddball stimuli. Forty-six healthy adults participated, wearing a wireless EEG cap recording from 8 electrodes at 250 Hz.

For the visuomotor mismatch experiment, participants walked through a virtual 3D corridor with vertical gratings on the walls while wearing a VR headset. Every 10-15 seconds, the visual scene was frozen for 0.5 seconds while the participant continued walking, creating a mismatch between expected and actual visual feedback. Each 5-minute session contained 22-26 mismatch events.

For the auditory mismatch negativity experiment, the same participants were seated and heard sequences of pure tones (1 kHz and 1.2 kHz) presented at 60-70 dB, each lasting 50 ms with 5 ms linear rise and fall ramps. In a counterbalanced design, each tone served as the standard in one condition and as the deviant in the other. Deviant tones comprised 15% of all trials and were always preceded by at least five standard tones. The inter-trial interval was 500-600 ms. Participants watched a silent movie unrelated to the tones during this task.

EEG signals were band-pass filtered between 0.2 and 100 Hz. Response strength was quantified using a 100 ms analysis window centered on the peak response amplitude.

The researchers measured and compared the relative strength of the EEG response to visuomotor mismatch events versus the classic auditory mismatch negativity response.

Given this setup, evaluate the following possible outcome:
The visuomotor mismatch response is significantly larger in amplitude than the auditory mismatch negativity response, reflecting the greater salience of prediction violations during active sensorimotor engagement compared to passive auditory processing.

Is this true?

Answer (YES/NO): YES